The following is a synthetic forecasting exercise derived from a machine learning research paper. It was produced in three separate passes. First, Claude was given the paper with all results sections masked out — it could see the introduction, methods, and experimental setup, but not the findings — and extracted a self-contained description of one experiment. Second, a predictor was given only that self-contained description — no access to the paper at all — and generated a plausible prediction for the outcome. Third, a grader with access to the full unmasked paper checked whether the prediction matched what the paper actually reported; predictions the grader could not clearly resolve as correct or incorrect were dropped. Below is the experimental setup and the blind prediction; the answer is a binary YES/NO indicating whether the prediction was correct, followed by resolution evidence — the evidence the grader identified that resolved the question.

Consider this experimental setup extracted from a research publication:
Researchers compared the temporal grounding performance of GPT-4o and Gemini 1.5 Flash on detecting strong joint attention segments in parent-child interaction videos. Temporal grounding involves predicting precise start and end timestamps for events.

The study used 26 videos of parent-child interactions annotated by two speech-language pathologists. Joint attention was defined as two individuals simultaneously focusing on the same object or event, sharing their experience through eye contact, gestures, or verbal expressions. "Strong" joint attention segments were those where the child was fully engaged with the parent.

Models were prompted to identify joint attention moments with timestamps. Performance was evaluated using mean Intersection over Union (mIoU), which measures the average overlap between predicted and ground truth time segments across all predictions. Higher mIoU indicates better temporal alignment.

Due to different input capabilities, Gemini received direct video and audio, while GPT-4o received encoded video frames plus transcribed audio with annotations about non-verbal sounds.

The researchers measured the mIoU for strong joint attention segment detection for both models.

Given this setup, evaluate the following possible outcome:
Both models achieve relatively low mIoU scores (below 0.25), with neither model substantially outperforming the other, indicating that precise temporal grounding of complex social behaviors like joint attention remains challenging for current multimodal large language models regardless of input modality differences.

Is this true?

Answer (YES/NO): NO